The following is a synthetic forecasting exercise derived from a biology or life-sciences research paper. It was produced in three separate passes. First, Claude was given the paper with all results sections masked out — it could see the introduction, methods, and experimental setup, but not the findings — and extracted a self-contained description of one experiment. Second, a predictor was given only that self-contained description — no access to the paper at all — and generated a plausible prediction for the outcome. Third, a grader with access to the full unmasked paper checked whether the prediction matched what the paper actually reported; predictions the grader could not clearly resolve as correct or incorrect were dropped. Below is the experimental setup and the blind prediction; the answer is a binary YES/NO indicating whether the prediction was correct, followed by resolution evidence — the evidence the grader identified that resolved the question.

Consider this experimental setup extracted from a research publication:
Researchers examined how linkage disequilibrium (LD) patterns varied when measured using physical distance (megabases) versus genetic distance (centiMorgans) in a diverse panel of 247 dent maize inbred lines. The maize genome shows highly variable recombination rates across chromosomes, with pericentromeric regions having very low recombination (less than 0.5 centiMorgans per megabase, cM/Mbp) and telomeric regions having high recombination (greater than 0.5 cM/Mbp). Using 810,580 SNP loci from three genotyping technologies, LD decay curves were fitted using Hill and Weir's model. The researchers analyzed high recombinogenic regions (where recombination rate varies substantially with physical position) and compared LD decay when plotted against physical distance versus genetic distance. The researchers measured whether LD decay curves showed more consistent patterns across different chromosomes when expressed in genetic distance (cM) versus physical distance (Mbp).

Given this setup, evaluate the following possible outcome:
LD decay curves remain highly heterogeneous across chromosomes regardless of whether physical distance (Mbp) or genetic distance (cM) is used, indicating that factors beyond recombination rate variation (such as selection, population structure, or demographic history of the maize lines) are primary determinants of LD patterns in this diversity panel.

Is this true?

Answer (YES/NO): YES